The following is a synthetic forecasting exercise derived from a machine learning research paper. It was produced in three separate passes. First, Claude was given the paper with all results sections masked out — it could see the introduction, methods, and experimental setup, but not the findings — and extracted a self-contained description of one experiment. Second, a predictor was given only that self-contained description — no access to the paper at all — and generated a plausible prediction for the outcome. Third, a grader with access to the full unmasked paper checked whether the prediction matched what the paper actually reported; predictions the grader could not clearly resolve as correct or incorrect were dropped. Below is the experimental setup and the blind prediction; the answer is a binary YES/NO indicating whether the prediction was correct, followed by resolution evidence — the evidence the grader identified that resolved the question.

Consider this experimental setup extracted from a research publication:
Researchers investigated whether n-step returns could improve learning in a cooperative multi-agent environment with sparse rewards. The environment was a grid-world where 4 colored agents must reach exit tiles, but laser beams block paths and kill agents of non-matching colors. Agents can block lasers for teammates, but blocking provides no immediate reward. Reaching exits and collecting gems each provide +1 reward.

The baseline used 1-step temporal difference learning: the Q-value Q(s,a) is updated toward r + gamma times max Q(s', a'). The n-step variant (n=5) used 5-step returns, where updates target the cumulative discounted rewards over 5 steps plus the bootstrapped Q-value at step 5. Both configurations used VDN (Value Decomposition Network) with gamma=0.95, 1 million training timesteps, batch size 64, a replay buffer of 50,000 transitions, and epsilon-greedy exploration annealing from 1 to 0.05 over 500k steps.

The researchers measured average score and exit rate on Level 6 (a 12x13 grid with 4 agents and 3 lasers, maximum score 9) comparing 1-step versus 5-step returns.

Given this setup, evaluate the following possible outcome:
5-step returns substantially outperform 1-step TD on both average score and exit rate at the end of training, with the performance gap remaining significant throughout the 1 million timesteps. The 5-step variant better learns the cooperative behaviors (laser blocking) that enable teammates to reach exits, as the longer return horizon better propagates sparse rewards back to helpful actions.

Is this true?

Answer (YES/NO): NO